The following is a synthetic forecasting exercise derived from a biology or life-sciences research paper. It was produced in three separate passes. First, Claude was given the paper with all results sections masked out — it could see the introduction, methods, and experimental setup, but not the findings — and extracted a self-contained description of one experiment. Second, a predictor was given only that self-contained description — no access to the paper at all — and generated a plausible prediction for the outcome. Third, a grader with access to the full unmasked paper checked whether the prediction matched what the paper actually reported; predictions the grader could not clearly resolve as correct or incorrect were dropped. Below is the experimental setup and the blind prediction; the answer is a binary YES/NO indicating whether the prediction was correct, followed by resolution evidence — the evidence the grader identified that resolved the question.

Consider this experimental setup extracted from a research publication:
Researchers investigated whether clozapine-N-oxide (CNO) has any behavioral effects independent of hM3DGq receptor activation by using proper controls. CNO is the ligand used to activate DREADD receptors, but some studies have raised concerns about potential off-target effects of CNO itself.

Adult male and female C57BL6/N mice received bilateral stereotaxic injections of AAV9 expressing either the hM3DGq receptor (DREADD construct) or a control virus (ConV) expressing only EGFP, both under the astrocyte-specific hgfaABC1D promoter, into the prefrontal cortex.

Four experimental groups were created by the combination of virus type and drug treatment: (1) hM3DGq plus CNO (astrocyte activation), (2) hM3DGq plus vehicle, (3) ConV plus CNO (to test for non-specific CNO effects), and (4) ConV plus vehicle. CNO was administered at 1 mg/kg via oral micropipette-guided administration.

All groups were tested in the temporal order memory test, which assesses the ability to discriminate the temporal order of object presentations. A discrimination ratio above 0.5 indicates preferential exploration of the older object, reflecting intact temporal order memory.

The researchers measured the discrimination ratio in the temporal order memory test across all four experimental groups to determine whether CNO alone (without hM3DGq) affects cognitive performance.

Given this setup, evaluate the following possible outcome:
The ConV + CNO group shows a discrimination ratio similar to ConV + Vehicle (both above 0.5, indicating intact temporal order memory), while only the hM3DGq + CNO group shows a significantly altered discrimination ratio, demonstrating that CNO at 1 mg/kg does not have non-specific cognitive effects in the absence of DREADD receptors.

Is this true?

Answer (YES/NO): YES